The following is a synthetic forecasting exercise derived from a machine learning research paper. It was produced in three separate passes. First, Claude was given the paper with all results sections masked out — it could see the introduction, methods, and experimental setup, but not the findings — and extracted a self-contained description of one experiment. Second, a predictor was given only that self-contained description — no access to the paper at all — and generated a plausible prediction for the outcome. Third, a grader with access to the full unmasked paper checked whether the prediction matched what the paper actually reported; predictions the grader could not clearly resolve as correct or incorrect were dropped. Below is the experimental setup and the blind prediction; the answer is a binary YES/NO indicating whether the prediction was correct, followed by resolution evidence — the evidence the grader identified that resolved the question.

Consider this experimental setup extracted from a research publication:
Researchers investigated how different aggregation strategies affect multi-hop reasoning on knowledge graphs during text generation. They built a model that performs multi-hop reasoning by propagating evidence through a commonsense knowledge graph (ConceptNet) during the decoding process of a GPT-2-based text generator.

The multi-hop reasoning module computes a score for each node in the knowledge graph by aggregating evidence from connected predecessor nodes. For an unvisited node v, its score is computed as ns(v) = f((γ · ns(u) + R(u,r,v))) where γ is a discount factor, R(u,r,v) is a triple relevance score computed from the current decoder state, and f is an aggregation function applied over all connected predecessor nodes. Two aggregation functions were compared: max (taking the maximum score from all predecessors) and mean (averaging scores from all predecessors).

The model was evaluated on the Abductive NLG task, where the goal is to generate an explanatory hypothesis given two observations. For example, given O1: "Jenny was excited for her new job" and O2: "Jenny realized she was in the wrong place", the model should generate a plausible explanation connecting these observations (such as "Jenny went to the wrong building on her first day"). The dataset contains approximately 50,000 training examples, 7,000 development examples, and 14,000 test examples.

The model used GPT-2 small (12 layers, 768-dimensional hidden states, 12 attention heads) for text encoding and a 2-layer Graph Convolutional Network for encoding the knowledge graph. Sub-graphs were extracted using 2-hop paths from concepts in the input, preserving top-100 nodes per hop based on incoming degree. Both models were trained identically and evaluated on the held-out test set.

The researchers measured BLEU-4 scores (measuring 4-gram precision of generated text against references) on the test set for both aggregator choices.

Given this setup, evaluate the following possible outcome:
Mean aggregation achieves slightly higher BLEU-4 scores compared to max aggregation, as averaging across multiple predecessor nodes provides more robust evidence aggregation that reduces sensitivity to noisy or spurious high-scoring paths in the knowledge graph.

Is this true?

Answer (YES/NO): NO